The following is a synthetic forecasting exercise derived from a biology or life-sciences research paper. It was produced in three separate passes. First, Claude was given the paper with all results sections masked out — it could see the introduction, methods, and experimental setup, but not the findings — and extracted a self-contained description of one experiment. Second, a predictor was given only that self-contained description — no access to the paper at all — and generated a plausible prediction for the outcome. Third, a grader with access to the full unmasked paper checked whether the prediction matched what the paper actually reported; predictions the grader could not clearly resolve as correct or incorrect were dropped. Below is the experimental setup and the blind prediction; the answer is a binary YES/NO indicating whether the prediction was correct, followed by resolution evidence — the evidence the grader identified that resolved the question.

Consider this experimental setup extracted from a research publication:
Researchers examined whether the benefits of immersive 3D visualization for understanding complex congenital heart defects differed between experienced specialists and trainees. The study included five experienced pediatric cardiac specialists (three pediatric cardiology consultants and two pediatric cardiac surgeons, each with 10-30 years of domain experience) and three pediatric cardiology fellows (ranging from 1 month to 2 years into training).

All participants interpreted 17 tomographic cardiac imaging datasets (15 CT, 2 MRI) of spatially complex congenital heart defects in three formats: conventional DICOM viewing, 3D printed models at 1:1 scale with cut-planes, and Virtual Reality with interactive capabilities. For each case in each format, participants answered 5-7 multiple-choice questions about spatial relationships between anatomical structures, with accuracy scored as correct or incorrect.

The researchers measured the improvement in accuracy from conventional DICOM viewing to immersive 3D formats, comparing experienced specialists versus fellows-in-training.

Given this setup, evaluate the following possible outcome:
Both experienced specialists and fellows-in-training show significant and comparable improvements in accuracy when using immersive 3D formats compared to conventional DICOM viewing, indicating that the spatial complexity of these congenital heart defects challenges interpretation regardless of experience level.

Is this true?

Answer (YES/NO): NO